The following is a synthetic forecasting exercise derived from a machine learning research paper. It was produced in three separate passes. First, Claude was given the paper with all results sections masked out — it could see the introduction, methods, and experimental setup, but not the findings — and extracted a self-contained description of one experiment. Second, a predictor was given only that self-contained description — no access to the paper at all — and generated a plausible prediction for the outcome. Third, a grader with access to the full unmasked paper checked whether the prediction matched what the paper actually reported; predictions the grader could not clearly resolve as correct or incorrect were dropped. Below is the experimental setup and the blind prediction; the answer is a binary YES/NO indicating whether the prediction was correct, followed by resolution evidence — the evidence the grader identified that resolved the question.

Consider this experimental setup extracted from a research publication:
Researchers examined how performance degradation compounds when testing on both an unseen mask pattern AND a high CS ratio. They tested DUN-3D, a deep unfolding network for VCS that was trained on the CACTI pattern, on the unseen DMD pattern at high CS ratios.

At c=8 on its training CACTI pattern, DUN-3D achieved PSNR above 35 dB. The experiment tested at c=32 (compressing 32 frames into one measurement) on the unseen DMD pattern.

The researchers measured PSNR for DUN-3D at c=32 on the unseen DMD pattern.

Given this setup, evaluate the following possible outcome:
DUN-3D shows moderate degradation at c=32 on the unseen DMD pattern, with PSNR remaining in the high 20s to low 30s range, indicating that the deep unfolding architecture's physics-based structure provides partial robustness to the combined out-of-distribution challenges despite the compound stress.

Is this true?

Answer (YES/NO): NO